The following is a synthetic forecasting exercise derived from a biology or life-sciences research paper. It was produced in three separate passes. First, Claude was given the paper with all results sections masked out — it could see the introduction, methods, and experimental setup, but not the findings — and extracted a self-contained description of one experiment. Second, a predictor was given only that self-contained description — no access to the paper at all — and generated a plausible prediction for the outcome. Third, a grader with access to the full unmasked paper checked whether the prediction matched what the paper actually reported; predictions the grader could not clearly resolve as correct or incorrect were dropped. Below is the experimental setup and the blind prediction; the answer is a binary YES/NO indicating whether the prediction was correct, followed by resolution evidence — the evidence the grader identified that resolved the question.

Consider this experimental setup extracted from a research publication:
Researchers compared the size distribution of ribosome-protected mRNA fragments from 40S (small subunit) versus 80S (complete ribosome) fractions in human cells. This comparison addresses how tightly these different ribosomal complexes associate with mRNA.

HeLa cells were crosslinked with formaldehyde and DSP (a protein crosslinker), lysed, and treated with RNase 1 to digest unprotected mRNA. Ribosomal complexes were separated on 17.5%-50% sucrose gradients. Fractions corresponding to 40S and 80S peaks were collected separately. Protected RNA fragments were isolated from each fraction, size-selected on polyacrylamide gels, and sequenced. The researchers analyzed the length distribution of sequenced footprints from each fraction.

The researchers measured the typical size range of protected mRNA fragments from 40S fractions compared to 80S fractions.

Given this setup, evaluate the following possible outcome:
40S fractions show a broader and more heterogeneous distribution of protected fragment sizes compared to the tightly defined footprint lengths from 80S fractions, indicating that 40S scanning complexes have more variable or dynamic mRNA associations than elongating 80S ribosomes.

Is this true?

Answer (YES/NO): YES